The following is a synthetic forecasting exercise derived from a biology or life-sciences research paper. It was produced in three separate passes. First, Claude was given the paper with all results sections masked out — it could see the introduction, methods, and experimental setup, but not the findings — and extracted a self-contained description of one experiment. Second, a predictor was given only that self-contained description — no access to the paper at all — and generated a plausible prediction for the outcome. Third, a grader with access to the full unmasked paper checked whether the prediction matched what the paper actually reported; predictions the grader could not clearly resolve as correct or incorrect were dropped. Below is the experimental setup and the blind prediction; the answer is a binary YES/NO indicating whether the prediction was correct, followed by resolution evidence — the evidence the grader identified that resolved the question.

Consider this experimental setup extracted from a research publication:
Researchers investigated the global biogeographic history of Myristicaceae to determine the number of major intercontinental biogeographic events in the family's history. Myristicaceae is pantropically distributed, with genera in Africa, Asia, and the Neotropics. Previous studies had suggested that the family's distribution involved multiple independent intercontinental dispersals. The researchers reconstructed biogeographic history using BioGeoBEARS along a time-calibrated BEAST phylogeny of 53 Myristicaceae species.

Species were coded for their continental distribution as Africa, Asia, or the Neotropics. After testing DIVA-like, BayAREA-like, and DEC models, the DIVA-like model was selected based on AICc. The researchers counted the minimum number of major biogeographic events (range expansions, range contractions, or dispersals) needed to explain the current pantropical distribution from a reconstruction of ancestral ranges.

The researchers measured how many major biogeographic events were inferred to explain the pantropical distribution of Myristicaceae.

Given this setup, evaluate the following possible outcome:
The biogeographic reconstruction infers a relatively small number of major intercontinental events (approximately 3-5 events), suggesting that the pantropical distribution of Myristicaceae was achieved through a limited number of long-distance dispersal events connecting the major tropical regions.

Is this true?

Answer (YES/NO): NO